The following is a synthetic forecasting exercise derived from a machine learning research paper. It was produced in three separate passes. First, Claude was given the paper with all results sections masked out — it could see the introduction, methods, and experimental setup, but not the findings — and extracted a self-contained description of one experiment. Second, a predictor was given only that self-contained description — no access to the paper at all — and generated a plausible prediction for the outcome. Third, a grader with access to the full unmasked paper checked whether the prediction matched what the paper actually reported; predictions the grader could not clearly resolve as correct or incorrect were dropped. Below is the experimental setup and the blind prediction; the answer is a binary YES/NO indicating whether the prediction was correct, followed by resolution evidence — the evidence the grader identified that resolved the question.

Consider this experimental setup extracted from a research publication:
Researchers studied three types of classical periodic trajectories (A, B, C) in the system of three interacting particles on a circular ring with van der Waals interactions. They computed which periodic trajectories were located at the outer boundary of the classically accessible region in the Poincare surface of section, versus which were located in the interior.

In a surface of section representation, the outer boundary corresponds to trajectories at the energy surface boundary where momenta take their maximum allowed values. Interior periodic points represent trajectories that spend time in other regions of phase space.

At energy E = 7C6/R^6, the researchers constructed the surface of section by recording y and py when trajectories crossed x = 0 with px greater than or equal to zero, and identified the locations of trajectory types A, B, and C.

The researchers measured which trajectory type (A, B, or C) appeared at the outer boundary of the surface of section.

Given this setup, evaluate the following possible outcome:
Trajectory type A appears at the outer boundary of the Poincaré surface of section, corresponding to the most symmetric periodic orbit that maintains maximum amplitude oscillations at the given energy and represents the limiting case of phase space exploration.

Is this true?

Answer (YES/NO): YES